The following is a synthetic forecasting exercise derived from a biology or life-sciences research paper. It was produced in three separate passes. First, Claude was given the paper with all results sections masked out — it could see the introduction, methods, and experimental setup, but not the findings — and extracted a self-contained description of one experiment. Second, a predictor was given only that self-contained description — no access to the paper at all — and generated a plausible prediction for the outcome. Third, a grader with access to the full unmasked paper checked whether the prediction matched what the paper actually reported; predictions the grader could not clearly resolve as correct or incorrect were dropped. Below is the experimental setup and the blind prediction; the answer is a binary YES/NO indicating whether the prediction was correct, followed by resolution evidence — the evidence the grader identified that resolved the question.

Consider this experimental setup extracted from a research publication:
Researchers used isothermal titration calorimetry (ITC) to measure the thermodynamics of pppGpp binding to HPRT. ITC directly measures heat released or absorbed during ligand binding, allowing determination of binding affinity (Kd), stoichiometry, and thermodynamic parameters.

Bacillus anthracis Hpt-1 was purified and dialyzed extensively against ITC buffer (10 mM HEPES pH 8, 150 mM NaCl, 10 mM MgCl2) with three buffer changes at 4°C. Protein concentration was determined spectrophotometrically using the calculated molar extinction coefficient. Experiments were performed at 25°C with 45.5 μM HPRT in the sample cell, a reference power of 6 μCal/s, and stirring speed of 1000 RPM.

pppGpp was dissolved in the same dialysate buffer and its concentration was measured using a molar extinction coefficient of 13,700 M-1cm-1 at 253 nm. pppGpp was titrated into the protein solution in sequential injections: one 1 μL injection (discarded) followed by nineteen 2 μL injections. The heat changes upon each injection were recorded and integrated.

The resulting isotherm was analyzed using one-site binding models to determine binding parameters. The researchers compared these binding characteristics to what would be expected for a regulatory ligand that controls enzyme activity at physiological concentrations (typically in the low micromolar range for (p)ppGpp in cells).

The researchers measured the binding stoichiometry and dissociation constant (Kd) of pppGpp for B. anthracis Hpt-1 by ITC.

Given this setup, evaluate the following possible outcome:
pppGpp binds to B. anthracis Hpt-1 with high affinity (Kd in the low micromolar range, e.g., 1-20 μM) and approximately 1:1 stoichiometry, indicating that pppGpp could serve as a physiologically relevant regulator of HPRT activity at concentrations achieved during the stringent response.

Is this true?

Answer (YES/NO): YES